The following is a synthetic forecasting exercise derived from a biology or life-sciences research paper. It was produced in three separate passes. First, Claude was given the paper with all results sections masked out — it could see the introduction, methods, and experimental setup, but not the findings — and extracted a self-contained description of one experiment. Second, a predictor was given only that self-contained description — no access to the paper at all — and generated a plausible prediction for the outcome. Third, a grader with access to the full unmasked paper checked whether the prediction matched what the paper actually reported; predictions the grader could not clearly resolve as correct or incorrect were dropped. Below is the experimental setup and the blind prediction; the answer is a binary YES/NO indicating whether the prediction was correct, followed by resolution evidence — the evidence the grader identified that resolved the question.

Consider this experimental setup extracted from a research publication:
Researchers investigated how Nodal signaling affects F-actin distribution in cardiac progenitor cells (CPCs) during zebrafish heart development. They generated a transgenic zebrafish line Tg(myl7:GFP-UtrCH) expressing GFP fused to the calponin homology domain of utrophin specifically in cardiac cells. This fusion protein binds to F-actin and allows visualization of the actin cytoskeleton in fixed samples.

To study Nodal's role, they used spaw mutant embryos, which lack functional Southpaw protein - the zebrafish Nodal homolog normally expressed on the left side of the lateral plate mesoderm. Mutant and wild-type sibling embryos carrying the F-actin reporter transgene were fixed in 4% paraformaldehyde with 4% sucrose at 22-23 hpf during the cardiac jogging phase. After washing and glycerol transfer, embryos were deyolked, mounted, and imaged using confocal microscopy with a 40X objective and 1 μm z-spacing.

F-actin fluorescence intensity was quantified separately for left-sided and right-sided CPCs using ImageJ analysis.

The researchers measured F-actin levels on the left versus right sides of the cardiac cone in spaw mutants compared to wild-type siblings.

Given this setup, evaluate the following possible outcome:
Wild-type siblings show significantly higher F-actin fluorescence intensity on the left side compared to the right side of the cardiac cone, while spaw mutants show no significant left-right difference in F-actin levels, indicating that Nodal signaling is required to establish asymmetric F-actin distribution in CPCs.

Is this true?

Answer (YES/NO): YES